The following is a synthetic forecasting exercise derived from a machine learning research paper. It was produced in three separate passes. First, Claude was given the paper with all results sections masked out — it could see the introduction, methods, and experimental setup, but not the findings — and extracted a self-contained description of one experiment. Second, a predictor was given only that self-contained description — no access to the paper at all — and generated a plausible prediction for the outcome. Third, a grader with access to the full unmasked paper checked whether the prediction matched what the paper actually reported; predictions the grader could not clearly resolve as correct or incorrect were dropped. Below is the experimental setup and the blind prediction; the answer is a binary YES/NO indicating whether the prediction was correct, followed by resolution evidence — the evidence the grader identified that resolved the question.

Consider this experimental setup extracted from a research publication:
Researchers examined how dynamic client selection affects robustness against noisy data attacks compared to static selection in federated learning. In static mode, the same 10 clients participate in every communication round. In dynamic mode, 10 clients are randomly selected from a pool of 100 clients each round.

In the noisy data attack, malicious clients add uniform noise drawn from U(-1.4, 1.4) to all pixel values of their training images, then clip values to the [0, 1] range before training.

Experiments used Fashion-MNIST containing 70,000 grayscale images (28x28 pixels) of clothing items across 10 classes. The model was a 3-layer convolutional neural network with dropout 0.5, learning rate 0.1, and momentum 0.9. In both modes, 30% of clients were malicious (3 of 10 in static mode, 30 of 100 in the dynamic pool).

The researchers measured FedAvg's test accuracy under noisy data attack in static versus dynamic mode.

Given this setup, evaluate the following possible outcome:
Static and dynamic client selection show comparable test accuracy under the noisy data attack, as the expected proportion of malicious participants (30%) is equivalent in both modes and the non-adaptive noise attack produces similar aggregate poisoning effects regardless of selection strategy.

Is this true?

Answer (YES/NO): YES